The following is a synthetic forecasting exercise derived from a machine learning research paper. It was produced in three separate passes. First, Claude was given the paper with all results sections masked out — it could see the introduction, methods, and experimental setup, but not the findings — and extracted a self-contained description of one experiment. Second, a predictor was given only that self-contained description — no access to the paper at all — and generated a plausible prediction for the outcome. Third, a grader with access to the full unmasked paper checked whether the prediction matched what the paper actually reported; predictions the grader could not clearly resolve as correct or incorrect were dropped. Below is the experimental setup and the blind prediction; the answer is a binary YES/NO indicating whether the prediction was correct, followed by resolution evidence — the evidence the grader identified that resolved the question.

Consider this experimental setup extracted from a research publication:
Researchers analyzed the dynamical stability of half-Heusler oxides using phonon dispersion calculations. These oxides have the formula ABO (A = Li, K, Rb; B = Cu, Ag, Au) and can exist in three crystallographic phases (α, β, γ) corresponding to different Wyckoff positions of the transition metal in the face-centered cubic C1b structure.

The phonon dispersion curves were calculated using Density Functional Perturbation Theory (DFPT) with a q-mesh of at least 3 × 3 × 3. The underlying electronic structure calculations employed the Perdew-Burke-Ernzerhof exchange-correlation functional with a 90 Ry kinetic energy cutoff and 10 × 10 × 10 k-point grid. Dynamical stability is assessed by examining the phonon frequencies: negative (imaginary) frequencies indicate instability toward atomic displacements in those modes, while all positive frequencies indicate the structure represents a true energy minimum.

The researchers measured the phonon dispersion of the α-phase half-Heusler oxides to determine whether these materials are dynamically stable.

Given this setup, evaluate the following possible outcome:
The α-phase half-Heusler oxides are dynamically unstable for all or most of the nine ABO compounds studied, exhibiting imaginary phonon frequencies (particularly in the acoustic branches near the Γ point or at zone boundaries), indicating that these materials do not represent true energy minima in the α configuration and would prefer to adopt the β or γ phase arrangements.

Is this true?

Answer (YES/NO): NO